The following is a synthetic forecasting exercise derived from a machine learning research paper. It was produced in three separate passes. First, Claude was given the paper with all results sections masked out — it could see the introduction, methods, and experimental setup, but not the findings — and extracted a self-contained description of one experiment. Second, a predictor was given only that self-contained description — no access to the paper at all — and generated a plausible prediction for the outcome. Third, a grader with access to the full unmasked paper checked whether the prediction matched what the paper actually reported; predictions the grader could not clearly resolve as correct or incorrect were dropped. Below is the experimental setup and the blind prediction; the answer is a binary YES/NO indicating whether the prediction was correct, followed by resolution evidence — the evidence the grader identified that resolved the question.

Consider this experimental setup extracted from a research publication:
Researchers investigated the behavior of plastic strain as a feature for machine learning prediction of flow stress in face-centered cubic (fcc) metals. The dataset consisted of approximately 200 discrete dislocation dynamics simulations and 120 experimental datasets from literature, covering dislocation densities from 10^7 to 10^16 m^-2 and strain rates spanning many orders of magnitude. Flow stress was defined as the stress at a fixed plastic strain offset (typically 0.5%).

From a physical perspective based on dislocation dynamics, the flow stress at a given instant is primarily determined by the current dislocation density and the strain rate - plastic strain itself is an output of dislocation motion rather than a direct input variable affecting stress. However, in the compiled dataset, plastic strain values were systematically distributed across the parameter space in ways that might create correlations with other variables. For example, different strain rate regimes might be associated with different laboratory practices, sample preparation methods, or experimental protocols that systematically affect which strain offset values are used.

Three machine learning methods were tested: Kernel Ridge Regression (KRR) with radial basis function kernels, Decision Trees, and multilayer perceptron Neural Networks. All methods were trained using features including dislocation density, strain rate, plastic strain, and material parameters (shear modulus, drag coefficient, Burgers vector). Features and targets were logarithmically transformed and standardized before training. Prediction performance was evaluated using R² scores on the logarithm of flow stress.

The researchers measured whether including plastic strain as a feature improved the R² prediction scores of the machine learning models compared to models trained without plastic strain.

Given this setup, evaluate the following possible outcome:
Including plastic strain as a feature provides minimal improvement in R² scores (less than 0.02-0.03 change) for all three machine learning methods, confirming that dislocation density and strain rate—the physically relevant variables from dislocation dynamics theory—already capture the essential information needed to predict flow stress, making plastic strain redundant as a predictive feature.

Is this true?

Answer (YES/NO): NO